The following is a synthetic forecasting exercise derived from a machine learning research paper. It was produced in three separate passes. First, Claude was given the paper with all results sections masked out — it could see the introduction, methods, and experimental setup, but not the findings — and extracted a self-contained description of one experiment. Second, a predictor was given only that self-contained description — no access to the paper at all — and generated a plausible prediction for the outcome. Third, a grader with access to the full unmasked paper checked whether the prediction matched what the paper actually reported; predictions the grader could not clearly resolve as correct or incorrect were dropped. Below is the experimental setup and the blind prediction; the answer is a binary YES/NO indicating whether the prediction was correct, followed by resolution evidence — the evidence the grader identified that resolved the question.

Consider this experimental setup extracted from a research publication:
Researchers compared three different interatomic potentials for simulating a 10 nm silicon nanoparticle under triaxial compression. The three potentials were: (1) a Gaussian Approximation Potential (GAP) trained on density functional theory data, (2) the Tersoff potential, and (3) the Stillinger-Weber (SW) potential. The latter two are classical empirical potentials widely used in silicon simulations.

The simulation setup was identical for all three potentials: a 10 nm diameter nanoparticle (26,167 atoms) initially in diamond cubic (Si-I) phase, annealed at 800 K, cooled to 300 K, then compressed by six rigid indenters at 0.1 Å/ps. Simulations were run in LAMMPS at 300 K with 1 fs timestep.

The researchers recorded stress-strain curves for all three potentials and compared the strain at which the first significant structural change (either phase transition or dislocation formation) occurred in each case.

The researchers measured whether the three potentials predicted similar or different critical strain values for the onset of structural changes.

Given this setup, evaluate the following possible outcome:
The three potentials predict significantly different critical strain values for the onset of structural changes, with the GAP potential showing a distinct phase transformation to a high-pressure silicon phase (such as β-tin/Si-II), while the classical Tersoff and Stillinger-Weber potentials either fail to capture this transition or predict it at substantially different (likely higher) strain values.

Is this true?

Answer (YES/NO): NO